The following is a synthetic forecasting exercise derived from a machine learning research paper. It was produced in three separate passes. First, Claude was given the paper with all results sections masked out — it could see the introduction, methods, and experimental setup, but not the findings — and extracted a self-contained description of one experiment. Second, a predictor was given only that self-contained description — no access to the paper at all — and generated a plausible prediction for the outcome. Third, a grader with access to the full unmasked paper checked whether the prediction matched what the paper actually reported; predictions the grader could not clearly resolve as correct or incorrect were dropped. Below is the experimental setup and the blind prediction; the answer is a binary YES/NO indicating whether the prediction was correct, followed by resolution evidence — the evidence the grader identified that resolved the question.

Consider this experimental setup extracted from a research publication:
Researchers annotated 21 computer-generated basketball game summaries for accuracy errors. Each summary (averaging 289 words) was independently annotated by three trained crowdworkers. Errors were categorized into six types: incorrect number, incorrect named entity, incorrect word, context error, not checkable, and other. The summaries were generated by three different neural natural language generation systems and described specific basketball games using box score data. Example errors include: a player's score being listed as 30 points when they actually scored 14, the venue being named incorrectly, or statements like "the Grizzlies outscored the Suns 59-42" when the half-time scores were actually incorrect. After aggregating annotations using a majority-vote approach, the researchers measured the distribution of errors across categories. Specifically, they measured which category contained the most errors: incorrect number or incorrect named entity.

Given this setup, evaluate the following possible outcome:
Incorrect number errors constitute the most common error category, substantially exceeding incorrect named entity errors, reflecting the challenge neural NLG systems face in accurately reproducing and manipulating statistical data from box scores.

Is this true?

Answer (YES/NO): YES